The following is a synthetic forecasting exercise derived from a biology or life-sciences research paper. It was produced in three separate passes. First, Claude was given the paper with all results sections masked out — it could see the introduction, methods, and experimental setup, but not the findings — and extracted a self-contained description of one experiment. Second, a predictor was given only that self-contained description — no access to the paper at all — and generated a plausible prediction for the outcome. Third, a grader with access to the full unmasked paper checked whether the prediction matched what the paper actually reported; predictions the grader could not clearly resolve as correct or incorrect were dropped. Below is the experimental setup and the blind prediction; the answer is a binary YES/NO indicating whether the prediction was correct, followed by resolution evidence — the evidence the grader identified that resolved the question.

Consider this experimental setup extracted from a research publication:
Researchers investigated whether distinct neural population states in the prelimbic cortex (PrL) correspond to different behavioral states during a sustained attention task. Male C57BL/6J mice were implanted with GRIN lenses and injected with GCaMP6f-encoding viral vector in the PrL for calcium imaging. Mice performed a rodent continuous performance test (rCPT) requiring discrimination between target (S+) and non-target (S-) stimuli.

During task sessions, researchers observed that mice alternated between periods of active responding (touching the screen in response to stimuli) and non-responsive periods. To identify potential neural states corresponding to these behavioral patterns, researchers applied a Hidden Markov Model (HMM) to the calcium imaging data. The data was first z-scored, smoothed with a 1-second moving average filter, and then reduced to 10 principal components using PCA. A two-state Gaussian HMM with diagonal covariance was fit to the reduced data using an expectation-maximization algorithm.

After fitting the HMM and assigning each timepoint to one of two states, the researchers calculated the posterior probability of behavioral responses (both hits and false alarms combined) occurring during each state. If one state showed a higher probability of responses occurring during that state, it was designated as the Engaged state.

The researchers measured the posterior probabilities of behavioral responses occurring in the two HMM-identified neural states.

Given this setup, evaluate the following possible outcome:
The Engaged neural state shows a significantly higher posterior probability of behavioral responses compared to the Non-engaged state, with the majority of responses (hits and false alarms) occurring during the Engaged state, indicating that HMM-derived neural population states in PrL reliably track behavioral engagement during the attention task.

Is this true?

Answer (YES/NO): YES